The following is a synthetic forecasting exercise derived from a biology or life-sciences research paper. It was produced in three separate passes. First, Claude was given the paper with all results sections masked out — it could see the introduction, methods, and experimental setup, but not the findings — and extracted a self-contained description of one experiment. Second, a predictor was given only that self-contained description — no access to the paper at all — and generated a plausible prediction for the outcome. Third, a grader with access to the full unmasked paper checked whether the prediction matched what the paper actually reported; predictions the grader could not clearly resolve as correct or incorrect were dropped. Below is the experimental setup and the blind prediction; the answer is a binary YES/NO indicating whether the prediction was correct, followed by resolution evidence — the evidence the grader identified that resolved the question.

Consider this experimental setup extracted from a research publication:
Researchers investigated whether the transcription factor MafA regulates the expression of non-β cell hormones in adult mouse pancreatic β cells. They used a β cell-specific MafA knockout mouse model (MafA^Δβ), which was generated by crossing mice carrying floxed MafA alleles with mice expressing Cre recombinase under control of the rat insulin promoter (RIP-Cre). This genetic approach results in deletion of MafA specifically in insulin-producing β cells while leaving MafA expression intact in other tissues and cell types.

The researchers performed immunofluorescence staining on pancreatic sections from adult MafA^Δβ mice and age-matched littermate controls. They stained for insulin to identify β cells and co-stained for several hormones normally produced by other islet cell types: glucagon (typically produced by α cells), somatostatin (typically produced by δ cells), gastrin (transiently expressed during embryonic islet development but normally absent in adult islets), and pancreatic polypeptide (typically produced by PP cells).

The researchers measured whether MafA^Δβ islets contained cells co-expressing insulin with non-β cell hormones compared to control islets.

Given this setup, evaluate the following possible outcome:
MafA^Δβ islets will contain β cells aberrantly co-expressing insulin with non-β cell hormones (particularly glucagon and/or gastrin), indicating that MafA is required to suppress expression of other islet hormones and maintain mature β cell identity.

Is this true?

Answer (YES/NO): YES